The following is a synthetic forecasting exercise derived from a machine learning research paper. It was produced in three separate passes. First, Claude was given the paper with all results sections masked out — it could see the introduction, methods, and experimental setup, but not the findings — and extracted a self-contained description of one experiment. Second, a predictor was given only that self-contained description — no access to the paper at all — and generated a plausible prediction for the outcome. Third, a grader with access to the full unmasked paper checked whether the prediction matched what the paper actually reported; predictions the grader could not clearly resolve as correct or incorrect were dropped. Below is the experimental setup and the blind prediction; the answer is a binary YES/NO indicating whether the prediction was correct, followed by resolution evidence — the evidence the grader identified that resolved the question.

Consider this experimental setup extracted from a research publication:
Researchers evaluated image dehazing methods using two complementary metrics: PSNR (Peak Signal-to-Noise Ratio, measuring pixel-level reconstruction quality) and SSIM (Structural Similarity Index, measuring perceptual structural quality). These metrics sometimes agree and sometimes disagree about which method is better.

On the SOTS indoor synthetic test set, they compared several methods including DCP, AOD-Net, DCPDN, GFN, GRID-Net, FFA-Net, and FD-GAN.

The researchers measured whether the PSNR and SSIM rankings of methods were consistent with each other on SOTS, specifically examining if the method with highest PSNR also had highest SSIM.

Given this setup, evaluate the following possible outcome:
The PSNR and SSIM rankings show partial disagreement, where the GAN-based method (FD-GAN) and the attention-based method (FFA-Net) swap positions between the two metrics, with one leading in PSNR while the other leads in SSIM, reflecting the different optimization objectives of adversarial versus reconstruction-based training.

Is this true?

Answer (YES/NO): NO